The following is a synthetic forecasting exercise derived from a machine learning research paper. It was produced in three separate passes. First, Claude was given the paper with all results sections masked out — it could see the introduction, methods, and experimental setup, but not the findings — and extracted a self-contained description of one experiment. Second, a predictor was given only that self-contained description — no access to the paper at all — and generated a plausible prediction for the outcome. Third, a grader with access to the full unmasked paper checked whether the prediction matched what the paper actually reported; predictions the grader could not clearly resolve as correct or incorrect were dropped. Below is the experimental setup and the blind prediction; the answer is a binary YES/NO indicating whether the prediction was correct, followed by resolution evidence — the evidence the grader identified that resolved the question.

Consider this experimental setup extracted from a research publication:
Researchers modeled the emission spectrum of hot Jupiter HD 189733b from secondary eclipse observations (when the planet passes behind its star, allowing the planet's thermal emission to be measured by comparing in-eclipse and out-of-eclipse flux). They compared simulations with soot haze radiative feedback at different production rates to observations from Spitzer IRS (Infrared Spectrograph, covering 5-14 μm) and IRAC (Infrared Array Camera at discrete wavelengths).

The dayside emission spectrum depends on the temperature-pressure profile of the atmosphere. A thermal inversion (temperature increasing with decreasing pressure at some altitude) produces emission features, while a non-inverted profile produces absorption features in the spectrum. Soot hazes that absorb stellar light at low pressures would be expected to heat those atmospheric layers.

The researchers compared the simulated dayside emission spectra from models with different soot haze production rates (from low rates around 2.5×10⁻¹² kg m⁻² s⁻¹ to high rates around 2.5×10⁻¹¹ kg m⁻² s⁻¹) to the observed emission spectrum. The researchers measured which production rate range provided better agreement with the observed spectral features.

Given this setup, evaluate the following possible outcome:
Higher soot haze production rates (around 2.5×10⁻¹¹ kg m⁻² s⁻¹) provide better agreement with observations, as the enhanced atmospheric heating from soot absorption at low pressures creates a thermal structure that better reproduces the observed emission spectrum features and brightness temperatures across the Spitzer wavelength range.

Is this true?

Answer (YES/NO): NO